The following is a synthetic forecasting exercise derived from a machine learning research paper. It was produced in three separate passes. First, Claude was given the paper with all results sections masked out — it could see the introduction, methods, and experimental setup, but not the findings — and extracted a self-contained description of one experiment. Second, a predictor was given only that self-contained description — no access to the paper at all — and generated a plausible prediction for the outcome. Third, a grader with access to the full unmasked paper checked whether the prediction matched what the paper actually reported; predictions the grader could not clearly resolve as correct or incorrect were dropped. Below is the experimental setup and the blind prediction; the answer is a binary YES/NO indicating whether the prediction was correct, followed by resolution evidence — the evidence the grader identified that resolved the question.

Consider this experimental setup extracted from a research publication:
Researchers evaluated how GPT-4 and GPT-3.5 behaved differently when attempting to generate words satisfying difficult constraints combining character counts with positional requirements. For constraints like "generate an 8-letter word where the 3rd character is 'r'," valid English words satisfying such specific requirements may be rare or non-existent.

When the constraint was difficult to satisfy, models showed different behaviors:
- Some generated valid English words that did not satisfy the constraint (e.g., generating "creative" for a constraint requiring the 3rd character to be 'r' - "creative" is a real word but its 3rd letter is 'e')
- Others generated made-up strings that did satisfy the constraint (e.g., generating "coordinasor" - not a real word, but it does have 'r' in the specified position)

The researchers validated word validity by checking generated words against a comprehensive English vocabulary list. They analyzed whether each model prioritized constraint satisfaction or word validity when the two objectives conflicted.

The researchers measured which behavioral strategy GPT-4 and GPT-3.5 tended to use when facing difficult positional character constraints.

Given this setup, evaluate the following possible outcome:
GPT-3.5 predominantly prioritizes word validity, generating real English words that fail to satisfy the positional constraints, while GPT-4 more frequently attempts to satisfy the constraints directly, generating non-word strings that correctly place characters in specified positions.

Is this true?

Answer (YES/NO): YES